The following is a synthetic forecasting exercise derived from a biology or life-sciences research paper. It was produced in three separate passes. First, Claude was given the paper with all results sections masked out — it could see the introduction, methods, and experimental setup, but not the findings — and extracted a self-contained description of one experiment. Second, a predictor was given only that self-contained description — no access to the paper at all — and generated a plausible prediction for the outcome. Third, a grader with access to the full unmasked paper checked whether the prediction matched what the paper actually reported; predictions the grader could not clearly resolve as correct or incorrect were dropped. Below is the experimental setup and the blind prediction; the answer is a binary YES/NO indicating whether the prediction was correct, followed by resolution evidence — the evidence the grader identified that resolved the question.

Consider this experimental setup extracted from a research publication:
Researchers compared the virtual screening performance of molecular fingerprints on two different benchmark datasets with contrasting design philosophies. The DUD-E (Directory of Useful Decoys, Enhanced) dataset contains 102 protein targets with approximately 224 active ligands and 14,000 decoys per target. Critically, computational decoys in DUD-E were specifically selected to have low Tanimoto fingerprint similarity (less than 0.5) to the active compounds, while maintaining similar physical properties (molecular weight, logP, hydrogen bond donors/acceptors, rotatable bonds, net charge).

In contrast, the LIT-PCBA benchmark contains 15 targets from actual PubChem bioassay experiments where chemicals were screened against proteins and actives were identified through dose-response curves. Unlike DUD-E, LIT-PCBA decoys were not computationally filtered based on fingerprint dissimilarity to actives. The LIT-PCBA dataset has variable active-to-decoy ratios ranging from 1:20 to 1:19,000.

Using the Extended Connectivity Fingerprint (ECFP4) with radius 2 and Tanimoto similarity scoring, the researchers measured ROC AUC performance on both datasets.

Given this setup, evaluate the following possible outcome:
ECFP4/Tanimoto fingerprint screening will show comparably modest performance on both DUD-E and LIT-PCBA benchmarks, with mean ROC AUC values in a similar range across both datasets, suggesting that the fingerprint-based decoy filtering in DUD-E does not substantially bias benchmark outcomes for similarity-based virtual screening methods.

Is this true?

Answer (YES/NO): NO